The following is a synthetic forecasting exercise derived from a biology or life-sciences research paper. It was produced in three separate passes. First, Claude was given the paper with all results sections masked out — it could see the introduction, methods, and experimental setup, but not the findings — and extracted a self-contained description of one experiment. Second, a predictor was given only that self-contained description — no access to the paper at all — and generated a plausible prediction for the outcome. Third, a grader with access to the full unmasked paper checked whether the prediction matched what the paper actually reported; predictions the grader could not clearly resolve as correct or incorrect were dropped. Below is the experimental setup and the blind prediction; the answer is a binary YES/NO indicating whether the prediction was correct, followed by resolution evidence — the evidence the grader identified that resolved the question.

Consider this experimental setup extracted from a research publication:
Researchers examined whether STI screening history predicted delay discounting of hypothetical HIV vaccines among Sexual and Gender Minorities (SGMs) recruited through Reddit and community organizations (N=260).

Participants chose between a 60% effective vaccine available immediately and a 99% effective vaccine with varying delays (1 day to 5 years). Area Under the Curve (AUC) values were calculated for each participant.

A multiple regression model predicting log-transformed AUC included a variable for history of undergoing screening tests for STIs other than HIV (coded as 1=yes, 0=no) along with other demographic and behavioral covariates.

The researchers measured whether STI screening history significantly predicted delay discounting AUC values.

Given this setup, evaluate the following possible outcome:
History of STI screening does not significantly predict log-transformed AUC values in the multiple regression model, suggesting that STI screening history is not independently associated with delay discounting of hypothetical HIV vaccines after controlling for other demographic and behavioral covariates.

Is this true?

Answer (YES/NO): NO